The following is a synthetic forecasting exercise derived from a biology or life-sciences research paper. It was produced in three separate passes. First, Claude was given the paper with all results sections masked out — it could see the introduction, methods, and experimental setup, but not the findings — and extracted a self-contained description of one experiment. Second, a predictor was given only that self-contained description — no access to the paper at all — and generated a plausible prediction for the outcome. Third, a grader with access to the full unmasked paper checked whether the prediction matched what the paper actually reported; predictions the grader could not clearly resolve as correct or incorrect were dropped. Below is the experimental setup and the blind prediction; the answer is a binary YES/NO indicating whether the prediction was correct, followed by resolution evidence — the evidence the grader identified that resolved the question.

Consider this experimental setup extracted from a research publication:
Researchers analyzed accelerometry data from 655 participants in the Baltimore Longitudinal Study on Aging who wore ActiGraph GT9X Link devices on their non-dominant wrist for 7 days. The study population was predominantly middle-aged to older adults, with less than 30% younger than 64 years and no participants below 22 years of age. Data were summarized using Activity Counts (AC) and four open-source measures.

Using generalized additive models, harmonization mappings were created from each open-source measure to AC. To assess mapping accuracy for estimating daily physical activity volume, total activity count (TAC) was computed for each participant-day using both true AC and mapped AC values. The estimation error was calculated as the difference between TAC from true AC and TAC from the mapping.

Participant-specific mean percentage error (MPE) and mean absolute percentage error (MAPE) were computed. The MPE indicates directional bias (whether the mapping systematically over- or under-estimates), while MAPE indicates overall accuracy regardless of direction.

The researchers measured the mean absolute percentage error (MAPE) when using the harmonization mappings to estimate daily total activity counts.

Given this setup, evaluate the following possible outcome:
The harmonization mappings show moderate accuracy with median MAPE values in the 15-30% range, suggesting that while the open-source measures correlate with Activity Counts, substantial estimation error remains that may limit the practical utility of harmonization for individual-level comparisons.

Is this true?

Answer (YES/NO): NO